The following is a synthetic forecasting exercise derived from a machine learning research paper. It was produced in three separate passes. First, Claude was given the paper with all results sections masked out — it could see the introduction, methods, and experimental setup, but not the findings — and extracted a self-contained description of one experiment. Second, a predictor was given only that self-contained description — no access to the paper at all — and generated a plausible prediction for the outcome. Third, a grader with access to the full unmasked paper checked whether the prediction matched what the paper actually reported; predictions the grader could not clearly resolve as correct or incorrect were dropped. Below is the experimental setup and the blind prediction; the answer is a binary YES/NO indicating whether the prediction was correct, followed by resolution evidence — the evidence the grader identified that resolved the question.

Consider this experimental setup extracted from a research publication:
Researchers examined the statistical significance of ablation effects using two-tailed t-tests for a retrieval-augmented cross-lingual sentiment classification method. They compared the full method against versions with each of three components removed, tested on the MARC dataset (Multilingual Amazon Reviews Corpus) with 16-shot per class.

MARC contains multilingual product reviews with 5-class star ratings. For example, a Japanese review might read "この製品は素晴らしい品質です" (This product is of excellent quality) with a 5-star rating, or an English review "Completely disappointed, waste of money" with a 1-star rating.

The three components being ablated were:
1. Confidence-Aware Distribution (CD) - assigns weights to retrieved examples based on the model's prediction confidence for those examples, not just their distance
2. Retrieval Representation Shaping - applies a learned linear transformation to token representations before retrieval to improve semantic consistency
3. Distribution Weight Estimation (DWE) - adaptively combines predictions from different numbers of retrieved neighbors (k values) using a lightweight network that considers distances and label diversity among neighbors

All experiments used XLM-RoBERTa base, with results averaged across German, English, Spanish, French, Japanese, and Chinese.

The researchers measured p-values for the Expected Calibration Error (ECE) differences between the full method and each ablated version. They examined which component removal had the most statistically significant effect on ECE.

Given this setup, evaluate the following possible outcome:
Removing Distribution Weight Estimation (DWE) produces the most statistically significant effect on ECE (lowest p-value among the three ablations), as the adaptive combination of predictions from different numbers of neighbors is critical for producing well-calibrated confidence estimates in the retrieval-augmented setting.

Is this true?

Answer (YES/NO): YES